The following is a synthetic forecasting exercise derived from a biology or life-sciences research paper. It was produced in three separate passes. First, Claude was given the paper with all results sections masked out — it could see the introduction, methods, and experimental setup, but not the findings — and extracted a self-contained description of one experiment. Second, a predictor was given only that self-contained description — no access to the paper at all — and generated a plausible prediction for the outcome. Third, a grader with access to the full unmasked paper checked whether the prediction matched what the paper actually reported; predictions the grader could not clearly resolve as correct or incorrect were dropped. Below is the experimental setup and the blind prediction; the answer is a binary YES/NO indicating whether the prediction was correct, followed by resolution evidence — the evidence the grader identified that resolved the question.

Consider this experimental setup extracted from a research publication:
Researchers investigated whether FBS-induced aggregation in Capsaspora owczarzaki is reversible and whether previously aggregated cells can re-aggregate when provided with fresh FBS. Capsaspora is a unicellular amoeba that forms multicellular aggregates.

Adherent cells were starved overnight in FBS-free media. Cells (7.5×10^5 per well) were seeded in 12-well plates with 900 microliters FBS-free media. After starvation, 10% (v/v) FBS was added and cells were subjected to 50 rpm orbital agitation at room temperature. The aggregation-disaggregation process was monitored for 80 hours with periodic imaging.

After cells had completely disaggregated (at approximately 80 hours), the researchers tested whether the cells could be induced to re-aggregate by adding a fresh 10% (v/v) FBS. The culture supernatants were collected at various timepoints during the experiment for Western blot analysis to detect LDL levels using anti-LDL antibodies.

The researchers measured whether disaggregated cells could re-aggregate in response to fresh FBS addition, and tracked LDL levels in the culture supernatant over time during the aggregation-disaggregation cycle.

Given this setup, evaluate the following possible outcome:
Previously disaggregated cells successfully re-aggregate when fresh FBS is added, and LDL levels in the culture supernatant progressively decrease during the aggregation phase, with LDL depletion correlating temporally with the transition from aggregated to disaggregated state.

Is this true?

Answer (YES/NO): YES